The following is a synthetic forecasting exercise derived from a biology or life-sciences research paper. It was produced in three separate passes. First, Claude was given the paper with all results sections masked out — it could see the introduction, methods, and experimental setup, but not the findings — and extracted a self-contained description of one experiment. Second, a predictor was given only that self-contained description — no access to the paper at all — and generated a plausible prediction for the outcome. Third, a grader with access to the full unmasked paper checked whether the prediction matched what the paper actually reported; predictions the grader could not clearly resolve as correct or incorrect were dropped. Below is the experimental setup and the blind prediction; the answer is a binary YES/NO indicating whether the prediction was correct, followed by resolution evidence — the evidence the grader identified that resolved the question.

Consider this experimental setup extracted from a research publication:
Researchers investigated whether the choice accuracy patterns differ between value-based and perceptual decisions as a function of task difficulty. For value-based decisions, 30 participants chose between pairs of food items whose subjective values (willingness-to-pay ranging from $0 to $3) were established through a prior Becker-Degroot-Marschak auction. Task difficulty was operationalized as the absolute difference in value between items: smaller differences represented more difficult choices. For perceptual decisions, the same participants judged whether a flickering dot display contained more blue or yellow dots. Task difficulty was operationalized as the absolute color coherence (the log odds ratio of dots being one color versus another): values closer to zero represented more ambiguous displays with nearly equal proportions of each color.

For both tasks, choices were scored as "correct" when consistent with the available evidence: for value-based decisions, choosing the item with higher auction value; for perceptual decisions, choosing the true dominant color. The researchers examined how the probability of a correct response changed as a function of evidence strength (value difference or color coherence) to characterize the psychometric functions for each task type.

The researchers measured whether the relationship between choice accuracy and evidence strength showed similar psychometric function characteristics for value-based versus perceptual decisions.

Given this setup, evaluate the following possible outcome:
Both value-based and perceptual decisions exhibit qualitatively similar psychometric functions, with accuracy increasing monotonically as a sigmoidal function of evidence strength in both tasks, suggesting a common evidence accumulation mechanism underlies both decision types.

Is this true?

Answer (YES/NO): YES